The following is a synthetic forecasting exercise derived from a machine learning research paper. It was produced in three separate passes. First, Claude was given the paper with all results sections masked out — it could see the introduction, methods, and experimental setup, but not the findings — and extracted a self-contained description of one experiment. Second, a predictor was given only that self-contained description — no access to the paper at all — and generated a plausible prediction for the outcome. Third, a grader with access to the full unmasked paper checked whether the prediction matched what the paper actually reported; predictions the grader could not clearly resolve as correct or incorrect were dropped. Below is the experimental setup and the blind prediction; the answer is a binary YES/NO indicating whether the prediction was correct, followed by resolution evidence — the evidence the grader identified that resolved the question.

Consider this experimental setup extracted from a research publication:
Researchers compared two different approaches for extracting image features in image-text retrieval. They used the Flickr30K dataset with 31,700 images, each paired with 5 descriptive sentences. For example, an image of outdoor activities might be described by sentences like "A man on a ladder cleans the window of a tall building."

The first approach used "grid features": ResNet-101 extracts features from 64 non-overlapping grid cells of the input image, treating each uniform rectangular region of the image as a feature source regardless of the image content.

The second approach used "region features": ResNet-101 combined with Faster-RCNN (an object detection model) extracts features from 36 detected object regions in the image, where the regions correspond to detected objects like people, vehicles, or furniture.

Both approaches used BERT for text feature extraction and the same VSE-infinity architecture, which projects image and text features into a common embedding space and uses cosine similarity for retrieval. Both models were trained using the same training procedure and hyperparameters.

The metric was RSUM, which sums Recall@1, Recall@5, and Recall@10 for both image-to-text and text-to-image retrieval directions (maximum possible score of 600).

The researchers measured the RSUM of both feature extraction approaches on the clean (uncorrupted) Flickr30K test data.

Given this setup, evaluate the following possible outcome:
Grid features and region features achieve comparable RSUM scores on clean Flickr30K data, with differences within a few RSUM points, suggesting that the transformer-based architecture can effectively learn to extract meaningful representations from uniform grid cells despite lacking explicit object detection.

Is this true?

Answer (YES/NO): NO